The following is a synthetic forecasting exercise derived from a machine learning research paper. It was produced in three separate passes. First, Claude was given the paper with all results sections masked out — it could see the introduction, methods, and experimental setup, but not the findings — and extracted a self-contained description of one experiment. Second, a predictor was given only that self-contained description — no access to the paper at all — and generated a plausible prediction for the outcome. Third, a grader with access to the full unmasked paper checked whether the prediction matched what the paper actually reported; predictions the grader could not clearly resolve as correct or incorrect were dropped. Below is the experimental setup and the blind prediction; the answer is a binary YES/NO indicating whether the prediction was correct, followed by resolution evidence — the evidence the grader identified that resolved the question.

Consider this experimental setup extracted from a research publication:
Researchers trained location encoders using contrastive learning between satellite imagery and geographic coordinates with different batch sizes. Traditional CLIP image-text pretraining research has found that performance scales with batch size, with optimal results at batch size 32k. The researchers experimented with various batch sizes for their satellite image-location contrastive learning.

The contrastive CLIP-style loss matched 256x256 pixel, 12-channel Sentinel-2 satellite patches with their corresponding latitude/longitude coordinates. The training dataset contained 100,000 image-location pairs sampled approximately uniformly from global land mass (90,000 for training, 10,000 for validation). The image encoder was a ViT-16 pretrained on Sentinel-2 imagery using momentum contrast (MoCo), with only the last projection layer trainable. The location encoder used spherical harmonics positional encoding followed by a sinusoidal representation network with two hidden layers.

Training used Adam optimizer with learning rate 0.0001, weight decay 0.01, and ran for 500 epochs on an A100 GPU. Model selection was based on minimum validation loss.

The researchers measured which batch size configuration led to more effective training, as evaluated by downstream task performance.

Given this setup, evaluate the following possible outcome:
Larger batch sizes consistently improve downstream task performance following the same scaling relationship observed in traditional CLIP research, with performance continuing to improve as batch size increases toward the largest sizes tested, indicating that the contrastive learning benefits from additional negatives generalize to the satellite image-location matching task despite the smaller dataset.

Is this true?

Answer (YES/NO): NO